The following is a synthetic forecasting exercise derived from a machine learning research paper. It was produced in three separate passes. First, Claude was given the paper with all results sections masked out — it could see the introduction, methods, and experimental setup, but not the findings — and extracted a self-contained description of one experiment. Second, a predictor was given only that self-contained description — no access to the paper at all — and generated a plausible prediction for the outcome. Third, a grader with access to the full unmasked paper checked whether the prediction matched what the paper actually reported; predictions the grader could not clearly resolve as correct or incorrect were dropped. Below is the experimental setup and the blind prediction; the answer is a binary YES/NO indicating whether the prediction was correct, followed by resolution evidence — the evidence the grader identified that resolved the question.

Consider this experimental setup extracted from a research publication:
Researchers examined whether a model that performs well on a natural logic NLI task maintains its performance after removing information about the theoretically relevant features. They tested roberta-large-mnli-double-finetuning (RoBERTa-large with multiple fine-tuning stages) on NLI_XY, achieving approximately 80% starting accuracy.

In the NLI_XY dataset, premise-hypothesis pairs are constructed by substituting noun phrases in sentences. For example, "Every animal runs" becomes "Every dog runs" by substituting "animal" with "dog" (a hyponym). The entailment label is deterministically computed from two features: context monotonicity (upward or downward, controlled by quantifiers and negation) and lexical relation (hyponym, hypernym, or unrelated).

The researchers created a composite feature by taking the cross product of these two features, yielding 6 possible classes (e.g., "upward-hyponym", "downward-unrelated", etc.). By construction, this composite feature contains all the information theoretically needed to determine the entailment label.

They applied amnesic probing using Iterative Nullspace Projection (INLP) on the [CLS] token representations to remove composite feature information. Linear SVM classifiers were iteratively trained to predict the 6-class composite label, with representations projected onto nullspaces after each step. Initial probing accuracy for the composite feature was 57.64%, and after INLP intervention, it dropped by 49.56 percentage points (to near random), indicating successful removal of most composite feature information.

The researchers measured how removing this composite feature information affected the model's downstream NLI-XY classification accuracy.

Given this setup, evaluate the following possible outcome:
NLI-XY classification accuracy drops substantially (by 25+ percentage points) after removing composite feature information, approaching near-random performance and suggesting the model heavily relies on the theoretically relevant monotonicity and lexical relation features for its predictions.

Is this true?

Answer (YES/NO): NO